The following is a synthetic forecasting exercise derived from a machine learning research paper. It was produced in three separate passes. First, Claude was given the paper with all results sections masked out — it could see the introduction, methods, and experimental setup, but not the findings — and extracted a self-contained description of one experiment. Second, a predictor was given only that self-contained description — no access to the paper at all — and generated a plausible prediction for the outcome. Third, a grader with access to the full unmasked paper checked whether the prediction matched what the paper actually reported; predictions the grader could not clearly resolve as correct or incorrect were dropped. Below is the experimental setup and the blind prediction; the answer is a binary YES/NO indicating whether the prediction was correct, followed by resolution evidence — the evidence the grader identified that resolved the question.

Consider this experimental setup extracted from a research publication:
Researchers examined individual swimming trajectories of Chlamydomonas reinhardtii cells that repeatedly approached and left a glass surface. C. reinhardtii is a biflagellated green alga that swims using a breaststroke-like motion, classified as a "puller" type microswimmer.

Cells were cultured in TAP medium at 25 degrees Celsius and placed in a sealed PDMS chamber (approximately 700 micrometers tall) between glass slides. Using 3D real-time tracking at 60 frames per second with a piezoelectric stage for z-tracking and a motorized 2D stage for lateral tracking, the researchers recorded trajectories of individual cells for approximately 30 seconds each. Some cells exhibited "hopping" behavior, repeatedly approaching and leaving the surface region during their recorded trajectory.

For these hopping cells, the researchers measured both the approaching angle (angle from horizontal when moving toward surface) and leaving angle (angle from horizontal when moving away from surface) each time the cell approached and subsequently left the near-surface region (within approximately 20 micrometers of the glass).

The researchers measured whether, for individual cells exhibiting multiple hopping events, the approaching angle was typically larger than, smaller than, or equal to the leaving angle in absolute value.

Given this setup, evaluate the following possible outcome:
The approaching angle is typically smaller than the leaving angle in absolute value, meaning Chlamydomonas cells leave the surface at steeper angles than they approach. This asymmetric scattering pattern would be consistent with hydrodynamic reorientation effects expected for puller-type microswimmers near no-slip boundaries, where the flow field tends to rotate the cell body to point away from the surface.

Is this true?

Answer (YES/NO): NO